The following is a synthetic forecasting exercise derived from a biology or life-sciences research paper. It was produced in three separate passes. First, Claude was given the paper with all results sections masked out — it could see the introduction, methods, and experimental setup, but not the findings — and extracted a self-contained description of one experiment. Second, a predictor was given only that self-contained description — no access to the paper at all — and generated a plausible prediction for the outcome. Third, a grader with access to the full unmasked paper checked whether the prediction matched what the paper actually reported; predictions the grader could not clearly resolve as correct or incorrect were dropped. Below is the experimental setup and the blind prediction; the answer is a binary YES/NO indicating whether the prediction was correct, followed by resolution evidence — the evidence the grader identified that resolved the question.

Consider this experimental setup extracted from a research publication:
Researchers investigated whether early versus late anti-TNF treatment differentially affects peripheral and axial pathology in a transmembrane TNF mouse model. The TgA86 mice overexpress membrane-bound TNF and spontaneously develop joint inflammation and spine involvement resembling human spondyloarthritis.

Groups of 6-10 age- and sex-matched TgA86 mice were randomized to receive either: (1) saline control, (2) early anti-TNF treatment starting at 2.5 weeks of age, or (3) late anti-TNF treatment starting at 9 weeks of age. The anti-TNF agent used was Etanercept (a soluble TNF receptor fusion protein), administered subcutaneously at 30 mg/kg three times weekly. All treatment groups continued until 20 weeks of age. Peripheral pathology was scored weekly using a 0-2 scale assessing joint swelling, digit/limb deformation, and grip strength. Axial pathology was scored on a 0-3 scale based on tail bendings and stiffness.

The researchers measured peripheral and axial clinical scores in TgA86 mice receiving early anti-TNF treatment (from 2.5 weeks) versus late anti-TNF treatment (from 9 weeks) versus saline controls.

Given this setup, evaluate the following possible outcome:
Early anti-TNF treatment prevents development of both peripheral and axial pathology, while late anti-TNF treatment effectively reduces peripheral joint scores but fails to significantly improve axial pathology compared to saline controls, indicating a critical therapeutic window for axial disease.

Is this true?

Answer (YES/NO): NO